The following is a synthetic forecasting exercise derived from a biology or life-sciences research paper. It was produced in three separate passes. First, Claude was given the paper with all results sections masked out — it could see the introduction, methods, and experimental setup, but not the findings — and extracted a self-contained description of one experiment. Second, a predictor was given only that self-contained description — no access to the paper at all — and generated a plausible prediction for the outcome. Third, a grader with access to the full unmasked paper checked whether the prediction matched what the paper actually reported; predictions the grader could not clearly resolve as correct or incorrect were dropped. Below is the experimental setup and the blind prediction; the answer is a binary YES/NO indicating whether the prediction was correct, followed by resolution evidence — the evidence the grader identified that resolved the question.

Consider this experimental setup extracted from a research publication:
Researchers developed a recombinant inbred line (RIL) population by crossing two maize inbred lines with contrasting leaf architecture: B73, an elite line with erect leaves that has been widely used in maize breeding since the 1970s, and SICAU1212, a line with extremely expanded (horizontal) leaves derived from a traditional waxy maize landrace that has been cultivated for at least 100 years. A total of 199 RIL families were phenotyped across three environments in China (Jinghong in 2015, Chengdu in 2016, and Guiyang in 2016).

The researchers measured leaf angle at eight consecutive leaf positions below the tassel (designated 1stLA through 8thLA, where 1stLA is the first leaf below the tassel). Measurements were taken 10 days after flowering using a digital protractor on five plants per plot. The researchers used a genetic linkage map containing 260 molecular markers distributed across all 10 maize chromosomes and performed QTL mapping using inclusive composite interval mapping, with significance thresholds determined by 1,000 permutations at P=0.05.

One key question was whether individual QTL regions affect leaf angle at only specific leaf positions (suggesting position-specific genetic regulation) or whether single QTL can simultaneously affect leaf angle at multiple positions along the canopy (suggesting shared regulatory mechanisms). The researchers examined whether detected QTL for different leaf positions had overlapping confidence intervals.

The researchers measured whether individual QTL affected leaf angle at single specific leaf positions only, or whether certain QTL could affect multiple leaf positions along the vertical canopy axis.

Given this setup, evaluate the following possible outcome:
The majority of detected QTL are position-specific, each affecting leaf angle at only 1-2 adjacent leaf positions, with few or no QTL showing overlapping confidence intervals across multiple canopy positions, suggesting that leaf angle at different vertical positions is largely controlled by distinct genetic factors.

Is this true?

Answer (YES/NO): NO